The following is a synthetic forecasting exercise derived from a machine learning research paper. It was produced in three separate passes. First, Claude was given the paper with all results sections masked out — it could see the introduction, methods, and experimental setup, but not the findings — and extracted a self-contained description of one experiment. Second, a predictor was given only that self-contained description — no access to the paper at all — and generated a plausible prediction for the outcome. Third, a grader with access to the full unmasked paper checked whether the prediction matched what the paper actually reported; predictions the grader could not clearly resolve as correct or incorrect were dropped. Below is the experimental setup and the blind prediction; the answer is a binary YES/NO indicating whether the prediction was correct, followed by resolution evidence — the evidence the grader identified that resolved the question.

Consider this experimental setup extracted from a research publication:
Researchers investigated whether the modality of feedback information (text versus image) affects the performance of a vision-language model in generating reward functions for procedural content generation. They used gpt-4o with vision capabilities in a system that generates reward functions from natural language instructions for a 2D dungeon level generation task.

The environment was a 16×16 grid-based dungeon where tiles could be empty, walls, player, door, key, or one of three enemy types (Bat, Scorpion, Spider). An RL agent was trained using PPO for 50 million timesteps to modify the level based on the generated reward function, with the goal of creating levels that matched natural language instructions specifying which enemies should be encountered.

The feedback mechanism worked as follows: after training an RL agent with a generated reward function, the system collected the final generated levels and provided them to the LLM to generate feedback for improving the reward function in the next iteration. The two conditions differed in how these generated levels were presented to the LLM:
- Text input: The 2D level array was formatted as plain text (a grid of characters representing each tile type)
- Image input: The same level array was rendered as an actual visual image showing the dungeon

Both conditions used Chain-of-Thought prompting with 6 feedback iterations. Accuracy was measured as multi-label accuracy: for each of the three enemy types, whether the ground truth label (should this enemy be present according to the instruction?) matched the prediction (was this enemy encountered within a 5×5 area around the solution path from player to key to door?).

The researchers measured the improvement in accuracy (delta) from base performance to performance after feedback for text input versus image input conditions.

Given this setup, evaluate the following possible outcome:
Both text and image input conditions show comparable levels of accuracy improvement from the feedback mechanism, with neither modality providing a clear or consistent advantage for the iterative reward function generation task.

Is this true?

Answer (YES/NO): YES